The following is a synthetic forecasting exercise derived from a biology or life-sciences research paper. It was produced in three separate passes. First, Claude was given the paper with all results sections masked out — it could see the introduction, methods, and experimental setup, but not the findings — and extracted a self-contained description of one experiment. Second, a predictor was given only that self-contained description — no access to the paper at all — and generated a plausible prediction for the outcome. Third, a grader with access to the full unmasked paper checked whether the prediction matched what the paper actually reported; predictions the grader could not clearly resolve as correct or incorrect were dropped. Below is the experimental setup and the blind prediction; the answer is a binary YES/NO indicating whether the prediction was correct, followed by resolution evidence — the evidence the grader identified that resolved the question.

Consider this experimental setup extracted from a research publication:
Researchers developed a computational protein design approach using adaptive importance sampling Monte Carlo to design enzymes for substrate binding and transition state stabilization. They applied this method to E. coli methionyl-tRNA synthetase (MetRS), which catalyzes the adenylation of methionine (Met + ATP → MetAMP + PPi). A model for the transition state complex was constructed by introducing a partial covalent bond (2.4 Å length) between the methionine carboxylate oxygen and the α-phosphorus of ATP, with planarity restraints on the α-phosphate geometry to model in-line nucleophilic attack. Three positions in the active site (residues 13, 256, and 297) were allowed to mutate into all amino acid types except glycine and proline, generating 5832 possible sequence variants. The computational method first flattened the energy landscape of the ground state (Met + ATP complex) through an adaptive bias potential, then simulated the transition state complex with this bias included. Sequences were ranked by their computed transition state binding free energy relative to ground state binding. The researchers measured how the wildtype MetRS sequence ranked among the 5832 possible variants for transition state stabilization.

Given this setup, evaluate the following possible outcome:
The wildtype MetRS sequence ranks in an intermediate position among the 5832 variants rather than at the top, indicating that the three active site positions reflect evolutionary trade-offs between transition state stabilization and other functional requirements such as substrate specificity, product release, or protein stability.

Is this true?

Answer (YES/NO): NO